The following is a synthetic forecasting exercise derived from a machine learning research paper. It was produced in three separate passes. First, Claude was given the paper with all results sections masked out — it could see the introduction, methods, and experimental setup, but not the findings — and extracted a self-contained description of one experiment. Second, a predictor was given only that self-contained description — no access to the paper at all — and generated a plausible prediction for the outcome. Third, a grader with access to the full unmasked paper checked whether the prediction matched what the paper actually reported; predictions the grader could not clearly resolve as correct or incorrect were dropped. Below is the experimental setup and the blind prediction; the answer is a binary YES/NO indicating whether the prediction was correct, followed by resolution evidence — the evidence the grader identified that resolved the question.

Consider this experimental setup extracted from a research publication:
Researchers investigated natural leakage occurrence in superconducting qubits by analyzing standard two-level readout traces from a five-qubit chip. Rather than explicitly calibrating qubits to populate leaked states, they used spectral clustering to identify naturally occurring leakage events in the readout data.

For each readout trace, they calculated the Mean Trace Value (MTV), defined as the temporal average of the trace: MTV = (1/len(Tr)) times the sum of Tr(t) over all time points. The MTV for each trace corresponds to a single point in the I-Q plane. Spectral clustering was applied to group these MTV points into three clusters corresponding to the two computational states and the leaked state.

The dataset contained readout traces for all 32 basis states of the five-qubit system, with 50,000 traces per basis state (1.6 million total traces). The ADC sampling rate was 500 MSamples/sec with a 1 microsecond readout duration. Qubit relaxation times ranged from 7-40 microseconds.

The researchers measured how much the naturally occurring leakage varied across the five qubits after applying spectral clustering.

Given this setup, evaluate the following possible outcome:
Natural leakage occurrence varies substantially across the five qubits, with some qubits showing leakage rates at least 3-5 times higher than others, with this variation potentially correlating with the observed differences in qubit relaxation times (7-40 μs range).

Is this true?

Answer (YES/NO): YES